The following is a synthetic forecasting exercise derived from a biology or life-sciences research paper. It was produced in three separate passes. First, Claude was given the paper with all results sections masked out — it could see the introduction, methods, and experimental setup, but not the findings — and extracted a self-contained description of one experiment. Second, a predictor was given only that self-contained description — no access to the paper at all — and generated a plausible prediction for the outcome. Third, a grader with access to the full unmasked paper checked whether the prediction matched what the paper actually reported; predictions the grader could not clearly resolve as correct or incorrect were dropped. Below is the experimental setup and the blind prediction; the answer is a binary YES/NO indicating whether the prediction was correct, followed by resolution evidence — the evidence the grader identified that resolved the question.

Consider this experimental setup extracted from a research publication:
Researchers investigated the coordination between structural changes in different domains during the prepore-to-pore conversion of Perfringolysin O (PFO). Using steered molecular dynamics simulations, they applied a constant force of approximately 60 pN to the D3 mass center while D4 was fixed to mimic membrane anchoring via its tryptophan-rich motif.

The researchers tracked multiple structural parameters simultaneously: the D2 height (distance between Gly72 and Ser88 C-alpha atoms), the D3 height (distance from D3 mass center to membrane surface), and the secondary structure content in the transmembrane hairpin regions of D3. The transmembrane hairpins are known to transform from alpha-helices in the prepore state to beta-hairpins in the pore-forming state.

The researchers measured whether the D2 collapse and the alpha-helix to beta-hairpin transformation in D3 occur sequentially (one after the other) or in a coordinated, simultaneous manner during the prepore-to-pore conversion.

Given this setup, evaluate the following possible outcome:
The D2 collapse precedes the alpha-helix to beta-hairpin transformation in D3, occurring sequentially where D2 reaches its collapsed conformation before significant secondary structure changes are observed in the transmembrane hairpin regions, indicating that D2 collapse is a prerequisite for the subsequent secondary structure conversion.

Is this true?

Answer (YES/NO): NO